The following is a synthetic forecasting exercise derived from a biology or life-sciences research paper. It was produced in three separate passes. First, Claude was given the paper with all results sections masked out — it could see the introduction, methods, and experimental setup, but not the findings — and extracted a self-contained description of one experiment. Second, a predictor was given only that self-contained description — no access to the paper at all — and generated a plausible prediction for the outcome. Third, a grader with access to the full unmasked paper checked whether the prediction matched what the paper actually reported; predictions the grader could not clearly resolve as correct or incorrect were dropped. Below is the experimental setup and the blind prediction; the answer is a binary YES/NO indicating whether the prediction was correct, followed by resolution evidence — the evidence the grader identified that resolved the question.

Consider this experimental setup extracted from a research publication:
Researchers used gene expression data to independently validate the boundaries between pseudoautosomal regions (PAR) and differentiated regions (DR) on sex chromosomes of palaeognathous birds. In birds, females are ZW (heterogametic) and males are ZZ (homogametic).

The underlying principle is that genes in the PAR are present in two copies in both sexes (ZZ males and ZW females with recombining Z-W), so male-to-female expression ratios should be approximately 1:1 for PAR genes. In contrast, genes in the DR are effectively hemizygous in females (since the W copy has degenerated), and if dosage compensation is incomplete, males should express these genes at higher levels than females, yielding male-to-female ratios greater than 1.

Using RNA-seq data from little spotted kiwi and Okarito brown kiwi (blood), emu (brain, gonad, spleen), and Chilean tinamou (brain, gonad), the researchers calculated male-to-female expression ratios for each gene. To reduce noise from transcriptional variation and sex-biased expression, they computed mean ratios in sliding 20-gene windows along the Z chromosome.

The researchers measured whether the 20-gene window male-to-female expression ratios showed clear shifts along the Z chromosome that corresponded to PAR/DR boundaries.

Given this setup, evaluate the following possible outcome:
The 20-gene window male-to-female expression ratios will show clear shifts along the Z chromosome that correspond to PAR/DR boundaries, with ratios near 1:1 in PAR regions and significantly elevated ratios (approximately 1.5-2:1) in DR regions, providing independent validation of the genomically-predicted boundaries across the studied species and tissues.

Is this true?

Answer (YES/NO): NO